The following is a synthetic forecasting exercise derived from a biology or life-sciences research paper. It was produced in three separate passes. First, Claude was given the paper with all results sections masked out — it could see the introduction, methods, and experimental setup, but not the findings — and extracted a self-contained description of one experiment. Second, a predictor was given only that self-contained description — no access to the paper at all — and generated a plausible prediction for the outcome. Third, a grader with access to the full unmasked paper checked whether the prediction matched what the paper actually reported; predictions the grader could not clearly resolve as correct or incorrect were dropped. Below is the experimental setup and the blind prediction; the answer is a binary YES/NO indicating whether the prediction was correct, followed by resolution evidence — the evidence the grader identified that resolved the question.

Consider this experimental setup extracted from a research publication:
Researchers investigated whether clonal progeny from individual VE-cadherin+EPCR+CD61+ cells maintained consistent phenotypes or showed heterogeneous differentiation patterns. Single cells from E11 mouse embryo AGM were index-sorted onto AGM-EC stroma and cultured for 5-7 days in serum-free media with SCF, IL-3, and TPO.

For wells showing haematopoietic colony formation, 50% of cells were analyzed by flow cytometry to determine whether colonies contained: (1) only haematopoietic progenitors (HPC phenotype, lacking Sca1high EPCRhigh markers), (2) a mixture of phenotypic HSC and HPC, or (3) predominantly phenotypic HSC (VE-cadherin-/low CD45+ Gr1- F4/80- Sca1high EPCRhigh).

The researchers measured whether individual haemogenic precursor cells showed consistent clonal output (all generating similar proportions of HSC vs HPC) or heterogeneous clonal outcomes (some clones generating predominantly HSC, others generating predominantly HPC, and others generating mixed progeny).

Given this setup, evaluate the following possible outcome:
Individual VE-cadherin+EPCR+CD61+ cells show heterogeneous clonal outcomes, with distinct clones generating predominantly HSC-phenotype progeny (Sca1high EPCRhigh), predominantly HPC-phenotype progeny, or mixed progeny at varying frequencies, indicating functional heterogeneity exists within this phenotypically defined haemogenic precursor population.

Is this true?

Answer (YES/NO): YES